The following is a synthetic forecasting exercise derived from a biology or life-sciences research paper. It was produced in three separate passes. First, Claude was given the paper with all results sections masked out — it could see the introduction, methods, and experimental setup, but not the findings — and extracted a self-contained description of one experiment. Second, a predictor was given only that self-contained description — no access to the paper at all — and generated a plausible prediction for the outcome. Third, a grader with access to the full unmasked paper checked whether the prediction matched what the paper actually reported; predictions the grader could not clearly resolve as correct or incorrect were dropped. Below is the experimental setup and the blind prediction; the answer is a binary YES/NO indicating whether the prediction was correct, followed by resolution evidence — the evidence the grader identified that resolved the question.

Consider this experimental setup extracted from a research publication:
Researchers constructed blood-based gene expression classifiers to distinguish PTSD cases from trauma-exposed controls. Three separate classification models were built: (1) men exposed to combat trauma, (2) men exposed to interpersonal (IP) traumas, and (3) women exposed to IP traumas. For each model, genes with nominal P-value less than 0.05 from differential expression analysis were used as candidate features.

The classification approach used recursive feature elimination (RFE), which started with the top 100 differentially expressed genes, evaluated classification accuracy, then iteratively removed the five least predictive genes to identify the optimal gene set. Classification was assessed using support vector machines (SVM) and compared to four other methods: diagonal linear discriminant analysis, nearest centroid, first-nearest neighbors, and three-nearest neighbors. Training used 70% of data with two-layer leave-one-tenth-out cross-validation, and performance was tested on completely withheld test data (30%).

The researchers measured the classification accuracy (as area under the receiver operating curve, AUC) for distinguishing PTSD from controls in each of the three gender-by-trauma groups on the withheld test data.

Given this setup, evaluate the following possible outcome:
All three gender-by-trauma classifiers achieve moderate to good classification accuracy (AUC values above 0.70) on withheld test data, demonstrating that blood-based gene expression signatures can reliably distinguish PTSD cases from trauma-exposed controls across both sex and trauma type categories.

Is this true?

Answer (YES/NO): NO